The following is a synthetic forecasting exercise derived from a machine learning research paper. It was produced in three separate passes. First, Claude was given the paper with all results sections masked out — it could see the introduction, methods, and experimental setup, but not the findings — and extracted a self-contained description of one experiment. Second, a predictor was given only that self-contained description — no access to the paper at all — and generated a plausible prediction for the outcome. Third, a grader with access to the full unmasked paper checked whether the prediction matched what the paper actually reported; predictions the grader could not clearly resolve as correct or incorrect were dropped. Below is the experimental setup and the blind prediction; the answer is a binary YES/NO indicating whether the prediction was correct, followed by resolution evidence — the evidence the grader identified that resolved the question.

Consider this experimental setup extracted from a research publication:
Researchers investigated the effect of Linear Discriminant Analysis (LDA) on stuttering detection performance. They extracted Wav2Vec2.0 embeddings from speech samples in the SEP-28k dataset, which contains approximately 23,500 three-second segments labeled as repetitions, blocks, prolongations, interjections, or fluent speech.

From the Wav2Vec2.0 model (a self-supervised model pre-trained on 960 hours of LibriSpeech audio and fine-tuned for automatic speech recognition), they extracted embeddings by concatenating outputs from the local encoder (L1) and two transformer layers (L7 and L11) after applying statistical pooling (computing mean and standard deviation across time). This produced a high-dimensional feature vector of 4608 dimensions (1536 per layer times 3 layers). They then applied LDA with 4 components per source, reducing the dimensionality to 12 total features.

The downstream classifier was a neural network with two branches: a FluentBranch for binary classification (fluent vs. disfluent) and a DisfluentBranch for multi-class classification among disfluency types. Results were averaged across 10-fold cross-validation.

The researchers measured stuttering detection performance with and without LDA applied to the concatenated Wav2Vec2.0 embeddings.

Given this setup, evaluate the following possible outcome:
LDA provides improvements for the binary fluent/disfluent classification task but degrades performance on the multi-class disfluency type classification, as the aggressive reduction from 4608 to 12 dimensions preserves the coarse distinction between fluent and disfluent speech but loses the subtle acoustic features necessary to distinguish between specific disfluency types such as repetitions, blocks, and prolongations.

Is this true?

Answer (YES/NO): NO